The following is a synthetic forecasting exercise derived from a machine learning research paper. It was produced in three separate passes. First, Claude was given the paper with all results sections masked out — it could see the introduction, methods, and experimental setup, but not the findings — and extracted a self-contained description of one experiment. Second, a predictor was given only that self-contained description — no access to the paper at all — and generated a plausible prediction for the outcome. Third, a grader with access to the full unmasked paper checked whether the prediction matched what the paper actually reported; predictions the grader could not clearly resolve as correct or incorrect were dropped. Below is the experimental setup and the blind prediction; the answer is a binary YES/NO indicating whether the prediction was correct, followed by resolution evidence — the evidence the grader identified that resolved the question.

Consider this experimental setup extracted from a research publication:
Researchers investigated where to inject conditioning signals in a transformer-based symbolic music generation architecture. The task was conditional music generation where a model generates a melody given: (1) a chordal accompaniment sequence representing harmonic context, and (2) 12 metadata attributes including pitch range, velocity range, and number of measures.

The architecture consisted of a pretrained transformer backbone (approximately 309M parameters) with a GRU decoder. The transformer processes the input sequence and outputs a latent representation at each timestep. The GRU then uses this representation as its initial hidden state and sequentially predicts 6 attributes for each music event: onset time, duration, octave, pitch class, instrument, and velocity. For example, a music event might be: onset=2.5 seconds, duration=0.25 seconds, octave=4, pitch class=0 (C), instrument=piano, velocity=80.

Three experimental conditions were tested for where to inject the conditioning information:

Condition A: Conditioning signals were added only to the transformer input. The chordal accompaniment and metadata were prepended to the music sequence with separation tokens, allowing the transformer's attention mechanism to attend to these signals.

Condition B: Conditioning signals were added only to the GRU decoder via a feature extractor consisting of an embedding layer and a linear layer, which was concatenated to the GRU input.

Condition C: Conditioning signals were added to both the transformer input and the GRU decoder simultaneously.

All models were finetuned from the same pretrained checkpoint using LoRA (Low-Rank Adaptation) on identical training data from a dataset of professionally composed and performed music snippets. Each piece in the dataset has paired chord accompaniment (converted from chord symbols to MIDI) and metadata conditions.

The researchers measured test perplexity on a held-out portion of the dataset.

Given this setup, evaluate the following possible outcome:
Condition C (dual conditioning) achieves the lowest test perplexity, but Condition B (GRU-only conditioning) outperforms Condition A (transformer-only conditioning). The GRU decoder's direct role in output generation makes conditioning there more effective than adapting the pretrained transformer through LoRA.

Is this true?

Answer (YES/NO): NO